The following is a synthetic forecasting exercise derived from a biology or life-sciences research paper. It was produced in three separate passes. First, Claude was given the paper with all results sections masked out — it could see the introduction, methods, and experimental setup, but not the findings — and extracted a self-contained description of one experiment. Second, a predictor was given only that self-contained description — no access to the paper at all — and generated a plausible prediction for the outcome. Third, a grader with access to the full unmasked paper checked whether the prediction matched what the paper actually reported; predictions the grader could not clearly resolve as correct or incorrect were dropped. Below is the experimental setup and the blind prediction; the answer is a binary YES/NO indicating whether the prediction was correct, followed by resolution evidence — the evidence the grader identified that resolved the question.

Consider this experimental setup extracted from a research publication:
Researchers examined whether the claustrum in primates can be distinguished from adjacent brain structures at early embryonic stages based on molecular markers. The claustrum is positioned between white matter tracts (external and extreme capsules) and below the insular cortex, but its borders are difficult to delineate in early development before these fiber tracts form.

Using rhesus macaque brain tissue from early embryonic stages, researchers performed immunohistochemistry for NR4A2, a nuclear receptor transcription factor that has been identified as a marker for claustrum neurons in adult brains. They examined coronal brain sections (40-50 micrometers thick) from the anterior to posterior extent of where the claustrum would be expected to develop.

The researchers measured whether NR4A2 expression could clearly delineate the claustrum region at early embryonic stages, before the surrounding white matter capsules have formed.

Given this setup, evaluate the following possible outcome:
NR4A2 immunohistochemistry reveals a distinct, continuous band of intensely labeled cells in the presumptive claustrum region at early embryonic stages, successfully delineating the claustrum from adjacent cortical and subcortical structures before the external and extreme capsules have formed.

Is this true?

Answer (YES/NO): YES